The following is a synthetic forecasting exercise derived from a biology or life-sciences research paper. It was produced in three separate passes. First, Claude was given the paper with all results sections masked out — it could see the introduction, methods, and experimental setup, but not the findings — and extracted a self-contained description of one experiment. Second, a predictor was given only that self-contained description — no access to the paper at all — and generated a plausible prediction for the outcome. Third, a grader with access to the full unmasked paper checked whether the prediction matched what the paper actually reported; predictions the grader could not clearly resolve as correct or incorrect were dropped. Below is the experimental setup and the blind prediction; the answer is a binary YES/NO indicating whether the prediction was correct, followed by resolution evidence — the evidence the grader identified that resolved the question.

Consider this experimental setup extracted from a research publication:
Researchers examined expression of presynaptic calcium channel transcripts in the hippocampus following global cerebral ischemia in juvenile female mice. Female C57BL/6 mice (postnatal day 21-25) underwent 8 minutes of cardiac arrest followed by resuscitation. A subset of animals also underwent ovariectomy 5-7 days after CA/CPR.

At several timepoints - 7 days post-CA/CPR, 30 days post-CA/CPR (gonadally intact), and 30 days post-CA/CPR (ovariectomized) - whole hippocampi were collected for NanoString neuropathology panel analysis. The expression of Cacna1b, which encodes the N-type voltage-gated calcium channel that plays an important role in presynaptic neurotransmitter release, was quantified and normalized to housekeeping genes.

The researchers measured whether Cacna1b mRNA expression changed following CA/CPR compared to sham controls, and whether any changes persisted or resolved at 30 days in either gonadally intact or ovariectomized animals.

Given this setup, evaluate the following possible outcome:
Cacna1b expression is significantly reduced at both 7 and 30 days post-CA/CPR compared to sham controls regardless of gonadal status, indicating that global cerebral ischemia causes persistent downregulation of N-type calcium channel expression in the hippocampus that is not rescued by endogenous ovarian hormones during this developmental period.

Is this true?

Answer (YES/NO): NO